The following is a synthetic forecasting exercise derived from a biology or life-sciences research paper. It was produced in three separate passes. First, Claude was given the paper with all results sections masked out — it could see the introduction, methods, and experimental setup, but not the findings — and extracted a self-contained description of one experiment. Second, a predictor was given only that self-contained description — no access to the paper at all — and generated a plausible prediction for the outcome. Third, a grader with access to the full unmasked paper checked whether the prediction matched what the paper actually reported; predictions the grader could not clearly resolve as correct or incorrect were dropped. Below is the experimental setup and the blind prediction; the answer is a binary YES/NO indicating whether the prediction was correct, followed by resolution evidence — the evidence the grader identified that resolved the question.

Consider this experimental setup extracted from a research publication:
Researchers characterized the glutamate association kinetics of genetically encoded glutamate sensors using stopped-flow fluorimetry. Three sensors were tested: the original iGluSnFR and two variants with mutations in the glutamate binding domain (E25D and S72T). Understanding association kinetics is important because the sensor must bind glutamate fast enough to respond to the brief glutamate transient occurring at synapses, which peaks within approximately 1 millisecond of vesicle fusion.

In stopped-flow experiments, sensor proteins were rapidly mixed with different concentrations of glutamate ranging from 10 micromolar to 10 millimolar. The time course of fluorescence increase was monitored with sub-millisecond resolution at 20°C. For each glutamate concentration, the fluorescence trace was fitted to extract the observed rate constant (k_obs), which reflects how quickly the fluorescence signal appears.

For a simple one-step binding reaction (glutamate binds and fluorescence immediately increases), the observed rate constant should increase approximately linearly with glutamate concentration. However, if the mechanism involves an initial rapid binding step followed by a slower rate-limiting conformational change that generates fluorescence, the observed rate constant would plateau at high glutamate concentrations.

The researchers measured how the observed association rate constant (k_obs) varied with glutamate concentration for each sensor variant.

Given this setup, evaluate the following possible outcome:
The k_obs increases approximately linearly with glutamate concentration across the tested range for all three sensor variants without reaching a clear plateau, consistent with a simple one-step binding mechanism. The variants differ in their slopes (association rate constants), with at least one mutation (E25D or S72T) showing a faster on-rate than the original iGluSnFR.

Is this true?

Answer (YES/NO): NO